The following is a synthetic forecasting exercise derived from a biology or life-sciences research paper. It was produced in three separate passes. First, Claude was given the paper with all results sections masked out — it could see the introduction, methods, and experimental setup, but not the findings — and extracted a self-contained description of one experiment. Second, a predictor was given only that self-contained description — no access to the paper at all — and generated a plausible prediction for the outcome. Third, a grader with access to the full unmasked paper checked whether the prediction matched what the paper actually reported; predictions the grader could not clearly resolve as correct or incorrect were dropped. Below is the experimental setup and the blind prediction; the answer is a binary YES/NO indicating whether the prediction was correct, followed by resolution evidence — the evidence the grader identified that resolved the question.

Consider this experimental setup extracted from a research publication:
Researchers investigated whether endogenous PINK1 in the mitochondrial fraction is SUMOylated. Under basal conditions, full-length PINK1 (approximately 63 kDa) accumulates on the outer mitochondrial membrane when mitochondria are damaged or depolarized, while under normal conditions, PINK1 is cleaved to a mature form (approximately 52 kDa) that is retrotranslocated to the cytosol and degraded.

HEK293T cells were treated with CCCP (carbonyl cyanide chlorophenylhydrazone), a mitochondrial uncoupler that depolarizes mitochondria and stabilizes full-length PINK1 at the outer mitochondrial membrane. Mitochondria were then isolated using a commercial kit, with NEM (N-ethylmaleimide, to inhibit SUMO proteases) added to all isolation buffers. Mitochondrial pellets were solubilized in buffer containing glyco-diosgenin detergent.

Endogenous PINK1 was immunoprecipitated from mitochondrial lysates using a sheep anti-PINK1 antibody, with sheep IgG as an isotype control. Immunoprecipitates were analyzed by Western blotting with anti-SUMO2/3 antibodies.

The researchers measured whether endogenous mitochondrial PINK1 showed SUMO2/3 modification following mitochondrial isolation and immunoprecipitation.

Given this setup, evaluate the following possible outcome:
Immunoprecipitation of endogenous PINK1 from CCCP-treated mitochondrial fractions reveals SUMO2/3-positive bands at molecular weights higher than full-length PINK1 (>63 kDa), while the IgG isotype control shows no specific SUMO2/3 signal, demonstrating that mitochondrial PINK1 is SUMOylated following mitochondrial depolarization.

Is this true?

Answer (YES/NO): NO